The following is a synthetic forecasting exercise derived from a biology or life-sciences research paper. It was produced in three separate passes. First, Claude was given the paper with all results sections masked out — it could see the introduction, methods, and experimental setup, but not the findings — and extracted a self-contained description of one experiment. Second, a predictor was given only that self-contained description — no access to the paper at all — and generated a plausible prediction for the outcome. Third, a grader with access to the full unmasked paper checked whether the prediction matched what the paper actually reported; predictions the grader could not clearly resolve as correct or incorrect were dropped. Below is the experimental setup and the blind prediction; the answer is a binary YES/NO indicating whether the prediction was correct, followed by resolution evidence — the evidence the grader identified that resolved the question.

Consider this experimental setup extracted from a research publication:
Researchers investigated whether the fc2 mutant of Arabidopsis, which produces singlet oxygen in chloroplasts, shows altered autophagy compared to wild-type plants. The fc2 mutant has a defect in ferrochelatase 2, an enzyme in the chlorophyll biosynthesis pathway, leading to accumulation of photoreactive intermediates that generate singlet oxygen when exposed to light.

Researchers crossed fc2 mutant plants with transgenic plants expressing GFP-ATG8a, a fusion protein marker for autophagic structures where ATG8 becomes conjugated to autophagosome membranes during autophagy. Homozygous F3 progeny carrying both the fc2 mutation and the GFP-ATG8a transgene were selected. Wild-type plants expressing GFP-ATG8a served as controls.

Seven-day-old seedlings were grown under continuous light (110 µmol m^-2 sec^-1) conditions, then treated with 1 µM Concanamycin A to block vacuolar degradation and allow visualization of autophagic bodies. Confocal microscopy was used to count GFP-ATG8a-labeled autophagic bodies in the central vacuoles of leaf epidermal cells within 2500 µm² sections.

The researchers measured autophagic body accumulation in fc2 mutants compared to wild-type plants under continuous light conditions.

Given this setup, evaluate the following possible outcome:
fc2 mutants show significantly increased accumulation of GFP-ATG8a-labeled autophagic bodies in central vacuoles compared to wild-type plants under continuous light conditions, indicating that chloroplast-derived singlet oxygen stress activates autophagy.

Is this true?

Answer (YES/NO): YES